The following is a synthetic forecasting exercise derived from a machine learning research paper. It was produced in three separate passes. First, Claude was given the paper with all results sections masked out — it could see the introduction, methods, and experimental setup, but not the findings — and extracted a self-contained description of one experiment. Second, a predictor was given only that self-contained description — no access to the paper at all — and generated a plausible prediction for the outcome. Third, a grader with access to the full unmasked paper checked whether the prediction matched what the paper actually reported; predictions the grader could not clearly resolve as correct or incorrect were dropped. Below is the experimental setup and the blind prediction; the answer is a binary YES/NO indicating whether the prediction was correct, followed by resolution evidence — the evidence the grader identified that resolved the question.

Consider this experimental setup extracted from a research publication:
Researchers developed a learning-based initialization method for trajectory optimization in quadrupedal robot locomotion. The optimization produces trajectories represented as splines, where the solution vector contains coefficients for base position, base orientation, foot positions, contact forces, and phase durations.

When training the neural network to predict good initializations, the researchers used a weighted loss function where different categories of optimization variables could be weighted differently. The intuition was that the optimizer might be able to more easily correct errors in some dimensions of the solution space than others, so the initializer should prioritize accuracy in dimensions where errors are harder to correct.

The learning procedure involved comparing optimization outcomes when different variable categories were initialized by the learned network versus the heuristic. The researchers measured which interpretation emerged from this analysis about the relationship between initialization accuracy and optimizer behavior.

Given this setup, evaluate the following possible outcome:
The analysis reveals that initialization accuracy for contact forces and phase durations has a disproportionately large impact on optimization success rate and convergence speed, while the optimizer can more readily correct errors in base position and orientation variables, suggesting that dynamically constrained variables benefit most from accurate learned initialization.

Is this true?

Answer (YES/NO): NO